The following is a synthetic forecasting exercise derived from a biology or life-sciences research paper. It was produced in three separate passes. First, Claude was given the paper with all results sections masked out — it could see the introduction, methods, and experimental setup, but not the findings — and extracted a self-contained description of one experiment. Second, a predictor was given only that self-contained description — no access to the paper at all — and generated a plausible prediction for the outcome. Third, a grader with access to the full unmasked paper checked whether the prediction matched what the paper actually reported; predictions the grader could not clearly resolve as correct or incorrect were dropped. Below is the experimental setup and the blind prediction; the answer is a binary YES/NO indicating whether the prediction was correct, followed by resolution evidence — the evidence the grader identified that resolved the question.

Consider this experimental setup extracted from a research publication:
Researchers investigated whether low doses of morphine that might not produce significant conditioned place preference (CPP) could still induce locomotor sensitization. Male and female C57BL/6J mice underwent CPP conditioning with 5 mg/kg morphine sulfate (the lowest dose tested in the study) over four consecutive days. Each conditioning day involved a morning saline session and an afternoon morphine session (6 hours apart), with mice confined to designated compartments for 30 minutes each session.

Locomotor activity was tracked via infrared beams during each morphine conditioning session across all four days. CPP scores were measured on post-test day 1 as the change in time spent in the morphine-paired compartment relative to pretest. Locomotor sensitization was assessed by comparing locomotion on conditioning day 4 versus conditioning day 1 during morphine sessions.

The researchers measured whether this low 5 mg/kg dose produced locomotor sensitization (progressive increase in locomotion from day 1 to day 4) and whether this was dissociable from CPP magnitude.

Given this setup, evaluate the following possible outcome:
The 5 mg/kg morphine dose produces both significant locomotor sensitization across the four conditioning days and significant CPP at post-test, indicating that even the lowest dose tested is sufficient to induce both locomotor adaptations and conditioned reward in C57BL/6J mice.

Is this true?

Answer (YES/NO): NO